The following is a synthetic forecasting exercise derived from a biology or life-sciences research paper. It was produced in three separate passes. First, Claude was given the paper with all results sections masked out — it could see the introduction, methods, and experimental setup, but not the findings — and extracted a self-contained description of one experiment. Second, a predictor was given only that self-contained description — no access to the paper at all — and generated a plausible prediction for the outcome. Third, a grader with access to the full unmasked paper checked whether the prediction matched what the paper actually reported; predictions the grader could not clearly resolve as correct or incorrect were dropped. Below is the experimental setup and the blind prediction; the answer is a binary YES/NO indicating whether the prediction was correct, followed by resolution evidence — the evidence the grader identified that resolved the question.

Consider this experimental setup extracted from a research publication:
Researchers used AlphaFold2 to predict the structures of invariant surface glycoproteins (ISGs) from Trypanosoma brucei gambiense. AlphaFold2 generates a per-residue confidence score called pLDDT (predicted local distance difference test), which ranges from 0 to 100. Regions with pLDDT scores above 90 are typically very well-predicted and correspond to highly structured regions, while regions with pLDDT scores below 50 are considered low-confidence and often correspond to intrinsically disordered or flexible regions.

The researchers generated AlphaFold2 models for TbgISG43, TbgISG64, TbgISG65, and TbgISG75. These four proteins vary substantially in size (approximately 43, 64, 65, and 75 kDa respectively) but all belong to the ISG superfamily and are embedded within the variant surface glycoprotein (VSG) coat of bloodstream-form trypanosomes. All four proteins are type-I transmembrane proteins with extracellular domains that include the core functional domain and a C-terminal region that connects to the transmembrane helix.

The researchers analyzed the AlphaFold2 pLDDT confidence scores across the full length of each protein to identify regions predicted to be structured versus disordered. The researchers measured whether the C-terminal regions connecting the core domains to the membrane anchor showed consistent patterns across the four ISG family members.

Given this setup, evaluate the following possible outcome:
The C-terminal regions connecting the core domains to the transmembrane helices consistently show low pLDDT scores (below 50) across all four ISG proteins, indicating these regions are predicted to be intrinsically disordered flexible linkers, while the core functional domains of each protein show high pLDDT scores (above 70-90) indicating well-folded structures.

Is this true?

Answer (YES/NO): NO